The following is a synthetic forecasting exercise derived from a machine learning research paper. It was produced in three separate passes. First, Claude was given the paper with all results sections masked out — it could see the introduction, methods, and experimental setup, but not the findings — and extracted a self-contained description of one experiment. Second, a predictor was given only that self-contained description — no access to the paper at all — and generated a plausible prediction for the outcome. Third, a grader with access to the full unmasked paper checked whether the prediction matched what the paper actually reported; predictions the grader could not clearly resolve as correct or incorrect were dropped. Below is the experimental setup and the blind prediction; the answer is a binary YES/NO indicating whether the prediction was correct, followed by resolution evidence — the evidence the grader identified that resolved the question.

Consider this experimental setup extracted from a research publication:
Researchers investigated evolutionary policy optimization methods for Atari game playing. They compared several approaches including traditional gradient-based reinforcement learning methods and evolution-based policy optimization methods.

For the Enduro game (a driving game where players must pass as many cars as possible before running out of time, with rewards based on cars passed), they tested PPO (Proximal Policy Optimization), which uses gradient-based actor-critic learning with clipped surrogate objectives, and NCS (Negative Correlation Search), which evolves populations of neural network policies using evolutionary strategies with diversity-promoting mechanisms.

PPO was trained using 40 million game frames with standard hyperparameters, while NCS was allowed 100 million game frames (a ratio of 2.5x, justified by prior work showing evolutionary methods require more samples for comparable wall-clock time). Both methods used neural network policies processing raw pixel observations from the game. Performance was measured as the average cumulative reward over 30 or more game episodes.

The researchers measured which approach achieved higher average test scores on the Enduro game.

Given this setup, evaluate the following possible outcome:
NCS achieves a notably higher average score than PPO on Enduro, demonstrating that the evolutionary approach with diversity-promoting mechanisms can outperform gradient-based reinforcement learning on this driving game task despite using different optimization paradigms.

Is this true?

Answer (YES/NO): NO